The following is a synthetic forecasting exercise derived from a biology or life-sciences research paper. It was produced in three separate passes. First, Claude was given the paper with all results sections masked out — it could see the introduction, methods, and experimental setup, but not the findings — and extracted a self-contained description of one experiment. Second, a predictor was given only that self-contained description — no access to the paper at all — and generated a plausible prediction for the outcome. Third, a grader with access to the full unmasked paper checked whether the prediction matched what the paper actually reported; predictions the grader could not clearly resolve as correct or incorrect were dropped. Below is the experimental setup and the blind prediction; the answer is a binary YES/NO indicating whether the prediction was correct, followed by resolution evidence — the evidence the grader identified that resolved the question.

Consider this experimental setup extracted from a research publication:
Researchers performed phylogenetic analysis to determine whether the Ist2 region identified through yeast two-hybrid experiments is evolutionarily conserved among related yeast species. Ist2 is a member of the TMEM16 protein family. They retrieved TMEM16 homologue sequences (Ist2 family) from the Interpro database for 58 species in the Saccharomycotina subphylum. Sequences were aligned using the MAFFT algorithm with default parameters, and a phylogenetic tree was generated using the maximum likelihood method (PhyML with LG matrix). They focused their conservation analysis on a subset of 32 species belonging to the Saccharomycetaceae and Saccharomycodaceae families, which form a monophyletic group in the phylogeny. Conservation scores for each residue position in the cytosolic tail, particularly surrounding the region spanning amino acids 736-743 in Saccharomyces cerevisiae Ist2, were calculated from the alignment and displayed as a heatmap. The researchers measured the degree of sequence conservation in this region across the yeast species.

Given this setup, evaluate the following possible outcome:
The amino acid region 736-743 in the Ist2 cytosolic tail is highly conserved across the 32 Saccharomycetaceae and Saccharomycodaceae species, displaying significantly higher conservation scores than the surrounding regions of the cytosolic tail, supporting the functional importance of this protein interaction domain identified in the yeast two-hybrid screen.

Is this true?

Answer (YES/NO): YES